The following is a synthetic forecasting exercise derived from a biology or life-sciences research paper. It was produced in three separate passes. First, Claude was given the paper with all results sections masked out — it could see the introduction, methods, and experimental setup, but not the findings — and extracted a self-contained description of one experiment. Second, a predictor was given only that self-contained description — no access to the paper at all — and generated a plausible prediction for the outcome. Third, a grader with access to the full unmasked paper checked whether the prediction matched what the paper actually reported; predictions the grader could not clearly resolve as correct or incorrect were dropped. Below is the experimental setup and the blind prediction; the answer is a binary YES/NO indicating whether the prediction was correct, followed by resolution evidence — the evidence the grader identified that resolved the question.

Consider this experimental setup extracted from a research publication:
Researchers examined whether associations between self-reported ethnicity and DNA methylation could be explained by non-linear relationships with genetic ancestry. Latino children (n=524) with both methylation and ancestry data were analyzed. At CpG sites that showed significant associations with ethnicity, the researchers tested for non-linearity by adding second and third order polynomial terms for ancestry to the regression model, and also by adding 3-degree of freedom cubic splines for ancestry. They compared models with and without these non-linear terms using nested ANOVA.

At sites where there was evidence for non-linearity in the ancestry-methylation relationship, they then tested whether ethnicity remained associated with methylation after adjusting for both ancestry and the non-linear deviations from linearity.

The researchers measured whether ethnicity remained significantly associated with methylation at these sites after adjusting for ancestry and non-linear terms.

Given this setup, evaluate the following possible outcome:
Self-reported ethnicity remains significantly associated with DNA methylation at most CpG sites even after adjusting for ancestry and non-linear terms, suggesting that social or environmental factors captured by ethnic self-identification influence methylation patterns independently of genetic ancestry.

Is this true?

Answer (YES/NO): YES